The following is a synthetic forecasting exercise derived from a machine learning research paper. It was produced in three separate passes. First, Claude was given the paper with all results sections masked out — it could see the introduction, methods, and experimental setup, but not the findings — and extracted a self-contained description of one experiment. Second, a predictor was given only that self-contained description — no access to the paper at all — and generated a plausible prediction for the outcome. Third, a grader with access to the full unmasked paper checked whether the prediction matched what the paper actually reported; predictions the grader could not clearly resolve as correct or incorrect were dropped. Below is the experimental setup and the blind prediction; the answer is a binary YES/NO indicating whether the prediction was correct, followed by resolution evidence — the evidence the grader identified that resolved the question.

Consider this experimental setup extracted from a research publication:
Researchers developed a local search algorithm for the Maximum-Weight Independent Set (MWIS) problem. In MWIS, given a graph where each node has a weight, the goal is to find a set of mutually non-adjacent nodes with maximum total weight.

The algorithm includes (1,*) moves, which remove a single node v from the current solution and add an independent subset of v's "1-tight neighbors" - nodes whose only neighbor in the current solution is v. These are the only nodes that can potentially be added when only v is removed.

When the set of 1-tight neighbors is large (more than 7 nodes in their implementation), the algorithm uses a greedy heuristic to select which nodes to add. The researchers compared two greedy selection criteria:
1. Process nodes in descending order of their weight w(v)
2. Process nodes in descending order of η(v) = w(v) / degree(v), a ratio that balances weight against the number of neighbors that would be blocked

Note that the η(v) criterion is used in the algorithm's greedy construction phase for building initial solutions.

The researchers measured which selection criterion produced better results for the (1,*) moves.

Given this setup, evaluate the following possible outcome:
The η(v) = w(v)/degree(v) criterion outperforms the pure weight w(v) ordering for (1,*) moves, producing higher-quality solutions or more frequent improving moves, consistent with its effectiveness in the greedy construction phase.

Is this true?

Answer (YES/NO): NO